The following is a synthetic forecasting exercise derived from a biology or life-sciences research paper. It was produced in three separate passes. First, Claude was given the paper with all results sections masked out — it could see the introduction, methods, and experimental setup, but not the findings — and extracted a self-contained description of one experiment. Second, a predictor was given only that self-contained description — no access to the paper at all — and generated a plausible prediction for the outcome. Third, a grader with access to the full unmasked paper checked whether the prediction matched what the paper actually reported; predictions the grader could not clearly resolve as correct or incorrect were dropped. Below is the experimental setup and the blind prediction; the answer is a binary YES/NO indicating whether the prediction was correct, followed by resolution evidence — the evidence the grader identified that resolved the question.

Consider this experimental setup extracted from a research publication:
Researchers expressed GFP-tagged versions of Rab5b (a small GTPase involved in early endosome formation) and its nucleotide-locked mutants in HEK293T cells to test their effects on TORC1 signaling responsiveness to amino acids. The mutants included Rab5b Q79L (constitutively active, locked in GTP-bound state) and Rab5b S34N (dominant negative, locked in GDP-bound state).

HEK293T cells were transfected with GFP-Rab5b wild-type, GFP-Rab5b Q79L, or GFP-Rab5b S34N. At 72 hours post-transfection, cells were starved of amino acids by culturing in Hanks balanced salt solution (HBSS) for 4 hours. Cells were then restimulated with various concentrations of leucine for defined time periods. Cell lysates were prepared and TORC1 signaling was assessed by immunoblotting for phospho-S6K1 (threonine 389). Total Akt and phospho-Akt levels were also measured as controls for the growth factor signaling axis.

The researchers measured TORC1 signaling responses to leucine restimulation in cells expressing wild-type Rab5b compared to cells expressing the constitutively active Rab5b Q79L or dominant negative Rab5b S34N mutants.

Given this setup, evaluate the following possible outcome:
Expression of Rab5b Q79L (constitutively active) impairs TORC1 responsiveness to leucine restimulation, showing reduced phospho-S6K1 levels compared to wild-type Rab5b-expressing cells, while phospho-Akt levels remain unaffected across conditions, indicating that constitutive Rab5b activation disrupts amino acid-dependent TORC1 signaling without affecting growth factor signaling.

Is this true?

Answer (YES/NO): NO